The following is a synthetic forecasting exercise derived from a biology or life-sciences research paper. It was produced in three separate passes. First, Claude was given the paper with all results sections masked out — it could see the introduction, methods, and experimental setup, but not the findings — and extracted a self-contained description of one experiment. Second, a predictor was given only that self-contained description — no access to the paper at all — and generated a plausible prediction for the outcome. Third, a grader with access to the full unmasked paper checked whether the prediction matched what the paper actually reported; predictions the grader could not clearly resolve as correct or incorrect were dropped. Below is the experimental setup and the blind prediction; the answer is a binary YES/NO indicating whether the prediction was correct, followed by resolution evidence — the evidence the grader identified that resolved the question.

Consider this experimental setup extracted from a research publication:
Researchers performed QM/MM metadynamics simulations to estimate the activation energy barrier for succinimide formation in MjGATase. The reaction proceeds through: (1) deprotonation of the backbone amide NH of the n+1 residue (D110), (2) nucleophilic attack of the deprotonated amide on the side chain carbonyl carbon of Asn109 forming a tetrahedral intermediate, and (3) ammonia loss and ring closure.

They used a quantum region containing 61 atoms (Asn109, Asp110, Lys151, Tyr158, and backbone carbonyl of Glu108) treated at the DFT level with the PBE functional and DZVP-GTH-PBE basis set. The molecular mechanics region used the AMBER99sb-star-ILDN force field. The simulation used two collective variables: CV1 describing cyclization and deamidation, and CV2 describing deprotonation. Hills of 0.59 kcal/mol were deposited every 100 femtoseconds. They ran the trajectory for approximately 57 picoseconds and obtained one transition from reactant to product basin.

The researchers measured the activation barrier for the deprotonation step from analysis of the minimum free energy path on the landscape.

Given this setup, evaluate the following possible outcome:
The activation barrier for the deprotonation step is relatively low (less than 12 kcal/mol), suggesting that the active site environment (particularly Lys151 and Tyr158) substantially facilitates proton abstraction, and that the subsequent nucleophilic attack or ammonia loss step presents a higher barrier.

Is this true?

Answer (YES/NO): NO